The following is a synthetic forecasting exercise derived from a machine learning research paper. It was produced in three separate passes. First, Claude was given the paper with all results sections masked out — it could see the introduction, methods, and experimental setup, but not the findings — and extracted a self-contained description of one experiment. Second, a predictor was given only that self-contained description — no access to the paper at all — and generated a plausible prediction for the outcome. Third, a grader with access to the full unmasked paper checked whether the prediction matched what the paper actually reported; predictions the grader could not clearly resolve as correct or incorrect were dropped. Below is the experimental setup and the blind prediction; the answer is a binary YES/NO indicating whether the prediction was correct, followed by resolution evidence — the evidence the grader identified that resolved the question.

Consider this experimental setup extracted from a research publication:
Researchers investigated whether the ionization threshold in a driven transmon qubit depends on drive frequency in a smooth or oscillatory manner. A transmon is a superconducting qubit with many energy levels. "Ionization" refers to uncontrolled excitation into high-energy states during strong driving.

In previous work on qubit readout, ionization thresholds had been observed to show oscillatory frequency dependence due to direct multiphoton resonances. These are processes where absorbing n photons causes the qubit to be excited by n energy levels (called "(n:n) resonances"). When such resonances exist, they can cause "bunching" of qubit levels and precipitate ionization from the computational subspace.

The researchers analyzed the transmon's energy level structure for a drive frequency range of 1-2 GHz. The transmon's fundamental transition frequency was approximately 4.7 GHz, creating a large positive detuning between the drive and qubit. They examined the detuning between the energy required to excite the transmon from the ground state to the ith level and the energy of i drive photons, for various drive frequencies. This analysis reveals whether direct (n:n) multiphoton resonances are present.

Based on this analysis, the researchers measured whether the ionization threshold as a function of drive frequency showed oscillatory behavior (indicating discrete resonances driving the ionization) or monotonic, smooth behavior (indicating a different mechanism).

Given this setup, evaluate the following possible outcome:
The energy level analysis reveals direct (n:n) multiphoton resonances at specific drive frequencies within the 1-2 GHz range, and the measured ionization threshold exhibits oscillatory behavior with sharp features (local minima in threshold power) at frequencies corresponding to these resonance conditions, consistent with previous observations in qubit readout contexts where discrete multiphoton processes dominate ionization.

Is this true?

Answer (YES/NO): NO